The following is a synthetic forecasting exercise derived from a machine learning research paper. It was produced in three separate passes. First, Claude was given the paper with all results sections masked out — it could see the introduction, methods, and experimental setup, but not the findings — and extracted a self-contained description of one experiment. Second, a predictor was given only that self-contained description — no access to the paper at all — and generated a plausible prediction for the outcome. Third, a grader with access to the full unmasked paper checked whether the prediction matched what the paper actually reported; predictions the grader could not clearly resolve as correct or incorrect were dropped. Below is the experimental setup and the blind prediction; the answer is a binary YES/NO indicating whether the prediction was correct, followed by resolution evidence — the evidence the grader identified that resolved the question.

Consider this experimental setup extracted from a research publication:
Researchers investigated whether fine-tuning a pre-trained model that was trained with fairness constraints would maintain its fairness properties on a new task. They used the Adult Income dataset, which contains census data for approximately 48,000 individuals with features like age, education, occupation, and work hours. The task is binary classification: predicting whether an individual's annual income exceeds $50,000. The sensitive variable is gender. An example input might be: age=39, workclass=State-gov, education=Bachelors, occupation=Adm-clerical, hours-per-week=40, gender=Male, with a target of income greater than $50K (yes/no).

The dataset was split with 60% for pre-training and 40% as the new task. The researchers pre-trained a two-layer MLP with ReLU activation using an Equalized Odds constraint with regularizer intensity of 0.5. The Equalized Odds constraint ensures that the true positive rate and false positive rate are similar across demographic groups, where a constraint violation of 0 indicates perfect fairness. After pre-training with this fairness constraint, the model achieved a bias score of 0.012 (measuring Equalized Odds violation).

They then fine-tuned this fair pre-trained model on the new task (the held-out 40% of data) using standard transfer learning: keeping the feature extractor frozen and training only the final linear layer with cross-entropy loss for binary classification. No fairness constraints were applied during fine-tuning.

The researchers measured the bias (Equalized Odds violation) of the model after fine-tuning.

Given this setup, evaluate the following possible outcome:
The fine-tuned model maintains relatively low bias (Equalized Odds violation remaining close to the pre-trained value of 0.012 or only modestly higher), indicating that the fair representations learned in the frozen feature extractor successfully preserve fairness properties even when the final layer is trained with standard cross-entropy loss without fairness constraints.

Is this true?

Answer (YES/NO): NO